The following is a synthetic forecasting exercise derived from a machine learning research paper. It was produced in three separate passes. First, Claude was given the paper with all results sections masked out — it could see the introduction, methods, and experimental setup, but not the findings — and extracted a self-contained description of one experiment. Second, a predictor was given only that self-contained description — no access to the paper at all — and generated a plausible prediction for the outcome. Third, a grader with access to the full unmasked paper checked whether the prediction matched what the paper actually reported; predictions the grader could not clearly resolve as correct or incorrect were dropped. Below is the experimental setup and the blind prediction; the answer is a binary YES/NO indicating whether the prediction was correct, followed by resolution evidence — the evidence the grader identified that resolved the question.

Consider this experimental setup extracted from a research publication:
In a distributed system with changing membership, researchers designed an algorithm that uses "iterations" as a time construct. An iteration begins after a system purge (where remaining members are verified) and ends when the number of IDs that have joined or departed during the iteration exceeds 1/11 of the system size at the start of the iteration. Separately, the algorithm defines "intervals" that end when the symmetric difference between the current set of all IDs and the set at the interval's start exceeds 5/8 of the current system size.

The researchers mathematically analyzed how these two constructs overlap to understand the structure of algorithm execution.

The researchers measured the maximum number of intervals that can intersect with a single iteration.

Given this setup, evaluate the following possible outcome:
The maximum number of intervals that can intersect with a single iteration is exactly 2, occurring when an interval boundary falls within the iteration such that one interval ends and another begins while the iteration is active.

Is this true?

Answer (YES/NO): YES